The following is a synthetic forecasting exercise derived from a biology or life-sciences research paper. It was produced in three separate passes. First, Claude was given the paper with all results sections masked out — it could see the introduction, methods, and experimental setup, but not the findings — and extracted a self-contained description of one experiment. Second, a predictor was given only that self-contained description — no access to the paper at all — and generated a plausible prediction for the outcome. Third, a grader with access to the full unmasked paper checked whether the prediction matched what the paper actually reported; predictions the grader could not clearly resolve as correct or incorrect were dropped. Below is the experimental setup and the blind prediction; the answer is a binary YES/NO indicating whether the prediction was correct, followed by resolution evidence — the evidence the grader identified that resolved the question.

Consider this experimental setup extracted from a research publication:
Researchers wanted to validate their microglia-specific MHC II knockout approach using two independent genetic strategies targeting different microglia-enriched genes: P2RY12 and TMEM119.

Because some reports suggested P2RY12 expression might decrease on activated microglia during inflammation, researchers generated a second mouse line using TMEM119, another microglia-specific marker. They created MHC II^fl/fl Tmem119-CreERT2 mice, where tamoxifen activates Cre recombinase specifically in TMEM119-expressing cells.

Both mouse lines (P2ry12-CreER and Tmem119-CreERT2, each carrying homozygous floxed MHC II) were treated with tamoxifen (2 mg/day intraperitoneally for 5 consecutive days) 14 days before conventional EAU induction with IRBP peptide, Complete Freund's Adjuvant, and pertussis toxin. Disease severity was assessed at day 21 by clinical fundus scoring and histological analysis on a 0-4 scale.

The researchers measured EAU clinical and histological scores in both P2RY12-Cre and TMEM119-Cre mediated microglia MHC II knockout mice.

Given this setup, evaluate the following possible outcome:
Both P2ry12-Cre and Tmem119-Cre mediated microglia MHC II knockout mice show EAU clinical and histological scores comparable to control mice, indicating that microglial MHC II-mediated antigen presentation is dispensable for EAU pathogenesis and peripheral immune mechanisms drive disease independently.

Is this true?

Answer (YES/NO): NO